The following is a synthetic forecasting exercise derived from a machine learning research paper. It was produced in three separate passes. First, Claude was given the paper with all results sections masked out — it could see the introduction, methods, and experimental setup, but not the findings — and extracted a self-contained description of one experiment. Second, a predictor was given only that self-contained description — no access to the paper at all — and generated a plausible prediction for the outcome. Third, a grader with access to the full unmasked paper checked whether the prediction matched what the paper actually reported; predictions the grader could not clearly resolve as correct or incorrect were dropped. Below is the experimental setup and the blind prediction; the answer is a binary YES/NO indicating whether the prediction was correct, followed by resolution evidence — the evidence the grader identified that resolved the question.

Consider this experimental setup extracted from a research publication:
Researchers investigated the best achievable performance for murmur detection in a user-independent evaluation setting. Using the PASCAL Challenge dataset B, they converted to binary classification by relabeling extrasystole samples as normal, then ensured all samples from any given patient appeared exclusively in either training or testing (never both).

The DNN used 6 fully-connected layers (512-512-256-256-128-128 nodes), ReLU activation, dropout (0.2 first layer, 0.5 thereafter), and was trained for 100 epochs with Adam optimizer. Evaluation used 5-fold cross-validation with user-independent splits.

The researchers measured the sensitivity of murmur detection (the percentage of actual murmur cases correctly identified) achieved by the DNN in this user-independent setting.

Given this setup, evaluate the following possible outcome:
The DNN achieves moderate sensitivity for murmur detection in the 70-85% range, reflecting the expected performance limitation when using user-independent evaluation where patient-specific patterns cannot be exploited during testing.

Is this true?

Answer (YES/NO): NO